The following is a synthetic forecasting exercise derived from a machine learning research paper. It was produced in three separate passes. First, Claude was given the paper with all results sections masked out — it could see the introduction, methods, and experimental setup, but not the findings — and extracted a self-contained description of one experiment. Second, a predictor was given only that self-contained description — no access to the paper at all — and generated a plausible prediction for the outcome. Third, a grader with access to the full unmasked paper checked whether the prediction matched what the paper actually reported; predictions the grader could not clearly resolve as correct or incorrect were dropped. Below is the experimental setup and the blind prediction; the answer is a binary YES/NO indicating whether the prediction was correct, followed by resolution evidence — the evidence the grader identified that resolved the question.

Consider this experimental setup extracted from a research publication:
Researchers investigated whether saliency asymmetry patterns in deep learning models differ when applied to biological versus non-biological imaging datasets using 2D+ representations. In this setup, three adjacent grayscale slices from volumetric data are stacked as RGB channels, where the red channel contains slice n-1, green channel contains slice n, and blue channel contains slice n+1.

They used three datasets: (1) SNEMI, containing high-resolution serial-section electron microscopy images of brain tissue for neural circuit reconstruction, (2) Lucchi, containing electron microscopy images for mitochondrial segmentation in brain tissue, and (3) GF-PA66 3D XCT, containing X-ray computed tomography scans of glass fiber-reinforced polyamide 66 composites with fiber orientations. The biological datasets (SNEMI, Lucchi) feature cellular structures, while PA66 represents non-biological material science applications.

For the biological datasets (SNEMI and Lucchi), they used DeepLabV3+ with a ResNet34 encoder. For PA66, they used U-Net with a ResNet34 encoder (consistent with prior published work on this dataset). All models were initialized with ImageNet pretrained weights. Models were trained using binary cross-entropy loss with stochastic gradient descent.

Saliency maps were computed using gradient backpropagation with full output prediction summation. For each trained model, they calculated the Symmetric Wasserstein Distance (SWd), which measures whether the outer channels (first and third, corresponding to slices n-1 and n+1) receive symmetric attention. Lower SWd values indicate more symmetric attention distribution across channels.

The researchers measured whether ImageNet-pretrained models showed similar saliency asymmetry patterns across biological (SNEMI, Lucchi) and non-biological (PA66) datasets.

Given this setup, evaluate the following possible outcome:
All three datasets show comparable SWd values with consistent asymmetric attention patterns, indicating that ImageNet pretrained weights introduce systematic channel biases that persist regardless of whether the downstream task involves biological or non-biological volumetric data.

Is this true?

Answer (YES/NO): NO